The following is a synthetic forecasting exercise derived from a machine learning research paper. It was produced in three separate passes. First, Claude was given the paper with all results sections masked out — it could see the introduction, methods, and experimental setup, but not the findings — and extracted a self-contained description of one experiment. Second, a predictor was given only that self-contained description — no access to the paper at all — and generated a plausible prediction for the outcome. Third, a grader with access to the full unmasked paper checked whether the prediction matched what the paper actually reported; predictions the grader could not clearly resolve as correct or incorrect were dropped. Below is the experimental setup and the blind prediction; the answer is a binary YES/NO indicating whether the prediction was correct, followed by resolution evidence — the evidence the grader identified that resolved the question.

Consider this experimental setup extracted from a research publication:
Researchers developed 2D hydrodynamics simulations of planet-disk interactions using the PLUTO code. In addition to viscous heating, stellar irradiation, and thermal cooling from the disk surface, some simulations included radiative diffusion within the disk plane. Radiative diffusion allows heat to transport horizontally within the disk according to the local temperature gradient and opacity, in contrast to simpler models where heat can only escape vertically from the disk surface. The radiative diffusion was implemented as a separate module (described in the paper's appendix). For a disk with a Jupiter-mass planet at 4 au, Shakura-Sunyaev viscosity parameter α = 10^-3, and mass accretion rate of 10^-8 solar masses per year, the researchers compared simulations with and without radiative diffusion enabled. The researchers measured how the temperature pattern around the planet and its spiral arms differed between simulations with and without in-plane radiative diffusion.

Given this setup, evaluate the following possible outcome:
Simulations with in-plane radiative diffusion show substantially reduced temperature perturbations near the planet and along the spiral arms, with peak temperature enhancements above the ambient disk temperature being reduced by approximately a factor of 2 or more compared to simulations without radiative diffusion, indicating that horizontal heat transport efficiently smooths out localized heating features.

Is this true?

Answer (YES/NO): NO